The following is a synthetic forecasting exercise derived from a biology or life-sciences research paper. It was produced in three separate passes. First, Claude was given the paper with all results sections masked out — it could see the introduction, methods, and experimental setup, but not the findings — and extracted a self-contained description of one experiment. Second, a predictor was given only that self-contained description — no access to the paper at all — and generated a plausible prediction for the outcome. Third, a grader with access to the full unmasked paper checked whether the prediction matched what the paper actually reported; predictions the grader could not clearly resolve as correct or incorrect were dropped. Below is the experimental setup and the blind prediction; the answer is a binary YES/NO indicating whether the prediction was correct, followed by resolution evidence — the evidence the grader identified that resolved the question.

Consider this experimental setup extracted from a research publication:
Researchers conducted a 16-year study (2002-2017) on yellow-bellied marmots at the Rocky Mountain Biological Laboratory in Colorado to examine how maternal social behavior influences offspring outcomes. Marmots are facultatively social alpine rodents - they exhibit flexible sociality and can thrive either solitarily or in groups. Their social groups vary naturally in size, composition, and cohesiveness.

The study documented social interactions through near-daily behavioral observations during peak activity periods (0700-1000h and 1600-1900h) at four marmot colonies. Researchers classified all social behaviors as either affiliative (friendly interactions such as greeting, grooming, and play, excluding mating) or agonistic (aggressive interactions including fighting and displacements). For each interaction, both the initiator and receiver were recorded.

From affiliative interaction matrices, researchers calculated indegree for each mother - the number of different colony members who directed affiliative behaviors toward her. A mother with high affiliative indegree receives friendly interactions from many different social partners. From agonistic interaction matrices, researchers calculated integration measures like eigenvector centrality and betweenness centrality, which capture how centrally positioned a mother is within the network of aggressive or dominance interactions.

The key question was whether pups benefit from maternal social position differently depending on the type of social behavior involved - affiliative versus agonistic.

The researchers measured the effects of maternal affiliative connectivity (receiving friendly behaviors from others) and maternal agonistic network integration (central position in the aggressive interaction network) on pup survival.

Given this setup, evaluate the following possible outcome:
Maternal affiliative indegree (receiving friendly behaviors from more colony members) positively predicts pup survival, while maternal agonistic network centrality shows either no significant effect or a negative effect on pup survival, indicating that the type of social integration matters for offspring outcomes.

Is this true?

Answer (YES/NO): NO